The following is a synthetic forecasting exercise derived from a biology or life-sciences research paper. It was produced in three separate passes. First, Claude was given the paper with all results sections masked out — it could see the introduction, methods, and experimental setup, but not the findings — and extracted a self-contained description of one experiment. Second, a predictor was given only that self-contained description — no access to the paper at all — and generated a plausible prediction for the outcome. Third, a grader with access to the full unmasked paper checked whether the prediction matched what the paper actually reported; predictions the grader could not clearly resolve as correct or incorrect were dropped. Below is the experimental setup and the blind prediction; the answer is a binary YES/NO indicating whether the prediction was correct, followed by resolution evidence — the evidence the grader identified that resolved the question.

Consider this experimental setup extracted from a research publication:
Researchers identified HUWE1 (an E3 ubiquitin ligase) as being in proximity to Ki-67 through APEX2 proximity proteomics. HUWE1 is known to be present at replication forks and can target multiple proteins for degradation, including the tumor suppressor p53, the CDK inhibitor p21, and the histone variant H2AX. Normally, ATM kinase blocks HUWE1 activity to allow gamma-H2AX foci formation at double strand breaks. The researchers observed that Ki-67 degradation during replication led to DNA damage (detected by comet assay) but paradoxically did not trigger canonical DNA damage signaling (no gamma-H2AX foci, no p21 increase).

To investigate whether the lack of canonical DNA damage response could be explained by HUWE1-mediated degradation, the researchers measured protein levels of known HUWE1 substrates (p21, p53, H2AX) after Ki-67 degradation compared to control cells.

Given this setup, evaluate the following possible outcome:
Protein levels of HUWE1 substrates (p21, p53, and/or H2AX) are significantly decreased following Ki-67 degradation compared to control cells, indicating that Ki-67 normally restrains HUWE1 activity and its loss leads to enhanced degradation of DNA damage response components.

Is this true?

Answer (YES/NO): YES